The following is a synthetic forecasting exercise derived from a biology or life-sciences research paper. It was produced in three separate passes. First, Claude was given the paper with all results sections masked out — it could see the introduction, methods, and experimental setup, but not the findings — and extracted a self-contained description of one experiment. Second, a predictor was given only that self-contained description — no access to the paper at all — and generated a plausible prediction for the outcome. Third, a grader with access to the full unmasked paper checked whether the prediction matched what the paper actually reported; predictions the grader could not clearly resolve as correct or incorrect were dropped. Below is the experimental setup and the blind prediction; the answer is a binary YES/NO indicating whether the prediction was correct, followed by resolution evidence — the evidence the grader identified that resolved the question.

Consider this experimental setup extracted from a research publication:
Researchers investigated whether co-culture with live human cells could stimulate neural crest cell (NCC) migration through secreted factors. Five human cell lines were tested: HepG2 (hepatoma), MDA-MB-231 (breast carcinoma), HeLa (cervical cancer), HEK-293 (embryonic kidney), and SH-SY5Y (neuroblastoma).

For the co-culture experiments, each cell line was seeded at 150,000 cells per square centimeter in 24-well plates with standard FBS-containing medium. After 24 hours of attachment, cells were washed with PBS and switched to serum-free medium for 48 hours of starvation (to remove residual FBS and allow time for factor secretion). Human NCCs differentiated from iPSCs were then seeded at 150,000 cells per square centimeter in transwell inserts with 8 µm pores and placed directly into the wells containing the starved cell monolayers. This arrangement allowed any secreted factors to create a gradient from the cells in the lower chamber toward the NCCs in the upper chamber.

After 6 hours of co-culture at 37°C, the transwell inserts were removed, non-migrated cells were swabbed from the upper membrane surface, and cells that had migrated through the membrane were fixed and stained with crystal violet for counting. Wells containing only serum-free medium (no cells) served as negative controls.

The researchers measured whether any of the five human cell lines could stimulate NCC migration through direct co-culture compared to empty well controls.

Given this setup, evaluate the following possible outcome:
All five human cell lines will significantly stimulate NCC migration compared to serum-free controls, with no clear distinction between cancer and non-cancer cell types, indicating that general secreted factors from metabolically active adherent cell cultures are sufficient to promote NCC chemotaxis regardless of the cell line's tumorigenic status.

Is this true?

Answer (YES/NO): NO